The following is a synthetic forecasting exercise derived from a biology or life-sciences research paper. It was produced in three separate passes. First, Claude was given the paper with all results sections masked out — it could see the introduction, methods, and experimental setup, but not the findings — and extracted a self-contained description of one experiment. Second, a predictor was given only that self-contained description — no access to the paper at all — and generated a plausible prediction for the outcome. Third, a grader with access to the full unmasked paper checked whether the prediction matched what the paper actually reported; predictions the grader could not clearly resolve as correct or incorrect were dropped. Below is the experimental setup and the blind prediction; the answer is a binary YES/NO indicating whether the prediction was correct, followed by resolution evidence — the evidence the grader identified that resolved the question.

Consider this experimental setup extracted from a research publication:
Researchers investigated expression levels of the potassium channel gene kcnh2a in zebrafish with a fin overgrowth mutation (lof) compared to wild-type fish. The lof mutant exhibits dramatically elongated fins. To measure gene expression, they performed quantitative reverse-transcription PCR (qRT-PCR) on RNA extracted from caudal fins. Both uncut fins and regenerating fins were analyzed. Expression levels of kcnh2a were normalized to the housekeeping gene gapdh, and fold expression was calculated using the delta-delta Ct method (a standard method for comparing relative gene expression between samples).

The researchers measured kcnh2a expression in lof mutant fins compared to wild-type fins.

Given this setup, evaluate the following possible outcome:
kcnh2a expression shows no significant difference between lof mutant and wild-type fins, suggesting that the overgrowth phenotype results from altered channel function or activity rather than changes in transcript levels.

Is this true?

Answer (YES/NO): NO